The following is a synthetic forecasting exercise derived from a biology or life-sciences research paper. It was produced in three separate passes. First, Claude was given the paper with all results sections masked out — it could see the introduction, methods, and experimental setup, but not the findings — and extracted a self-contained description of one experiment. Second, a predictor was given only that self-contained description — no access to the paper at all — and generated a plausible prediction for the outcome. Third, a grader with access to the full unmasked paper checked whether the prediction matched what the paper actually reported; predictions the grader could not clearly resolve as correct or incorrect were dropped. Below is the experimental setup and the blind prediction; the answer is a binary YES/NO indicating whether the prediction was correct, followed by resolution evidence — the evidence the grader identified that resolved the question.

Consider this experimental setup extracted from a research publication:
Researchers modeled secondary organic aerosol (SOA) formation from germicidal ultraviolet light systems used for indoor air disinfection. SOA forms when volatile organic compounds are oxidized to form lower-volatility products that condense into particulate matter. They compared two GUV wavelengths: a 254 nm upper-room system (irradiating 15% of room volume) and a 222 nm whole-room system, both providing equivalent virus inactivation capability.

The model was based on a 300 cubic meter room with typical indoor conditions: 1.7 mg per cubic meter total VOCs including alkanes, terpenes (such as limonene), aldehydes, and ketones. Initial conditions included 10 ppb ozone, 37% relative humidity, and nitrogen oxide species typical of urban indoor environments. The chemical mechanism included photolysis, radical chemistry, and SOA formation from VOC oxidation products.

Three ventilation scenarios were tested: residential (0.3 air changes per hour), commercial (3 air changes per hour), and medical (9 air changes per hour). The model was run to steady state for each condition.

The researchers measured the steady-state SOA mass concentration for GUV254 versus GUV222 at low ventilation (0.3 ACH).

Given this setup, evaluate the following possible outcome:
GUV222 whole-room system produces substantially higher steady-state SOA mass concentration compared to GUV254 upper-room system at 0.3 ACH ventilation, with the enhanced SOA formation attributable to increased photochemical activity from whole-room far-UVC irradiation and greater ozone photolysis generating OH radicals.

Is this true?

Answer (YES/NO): NO